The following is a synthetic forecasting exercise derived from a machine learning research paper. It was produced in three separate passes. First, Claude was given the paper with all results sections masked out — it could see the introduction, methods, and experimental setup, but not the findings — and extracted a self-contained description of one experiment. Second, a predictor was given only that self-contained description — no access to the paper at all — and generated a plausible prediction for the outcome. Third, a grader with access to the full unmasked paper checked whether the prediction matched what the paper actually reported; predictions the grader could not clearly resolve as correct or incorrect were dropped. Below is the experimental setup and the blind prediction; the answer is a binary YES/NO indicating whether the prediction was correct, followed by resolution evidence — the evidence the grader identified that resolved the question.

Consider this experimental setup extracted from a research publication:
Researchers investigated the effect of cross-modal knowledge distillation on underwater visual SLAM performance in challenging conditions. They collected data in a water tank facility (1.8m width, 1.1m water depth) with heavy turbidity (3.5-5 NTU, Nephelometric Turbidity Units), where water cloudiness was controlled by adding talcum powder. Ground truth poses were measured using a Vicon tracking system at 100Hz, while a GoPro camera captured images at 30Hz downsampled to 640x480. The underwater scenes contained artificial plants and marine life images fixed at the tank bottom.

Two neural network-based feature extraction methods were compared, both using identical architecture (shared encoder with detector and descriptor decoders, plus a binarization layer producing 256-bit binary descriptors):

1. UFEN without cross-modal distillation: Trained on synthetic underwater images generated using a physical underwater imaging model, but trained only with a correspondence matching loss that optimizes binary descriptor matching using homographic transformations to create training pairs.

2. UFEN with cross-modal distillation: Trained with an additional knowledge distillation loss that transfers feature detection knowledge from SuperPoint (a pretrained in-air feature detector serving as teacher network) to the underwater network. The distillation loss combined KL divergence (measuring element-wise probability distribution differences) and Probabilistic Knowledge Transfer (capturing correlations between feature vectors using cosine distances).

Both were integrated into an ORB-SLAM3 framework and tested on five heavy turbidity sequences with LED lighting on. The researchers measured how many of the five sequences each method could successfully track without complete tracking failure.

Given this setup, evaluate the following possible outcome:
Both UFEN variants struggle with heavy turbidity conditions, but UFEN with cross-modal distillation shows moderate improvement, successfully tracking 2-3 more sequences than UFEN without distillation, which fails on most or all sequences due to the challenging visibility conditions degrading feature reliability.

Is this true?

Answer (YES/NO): NO